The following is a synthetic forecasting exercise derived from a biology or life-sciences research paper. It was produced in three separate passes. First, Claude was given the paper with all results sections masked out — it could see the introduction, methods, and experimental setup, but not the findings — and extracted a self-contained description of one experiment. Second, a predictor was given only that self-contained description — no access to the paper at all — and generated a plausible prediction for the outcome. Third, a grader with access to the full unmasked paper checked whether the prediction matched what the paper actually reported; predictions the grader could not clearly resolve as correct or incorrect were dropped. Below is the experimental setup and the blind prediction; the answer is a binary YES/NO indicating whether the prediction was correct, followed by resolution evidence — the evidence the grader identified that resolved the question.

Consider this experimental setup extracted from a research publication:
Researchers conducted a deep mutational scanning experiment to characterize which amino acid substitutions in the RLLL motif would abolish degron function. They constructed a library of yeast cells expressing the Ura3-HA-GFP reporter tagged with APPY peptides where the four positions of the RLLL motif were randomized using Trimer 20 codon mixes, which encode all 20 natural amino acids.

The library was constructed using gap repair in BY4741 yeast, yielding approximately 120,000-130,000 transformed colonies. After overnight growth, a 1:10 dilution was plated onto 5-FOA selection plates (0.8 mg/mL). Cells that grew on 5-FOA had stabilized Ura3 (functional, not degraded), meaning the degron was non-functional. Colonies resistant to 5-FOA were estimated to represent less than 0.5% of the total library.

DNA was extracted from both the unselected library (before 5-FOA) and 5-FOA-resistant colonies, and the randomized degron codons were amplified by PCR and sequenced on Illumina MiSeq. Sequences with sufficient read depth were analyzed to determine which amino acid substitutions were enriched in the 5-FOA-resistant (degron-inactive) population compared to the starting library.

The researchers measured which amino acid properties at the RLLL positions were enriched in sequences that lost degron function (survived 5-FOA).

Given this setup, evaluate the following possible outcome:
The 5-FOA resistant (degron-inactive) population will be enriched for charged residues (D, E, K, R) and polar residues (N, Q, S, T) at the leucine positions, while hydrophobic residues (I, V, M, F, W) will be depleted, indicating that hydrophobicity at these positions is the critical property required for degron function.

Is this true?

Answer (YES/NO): NO